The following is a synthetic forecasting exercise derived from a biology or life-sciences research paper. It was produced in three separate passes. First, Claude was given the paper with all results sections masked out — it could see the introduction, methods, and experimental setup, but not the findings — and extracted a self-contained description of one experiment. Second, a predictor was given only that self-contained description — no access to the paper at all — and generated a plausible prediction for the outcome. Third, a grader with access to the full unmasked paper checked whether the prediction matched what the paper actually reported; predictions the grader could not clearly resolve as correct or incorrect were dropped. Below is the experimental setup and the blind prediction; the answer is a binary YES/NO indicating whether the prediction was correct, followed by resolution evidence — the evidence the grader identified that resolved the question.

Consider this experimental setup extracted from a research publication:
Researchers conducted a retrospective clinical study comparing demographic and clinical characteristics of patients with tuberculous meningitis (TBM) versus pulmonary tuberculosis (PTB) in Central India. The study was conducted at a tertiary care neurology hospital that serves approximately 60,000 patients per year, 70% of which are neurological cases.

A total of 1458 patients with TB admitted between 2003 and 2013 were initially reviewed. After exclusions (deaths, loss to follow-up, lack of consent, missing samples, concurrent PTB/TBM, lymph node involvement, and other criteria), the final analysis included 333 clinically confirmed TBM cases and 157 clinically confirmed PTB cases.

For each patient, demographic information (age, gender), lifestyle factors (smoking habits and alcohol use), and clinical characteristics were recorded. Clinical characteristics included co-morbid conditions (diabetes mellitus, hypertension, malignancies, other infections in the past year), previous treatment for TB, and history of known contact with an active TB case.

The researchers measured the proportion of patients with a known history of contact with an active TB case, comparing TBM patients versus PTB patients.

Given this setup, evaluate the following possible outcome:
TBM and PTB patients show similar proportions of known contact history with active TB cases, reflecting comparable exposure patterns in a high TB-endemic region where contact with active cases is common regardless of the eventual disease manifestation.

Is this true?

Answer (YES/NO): NO